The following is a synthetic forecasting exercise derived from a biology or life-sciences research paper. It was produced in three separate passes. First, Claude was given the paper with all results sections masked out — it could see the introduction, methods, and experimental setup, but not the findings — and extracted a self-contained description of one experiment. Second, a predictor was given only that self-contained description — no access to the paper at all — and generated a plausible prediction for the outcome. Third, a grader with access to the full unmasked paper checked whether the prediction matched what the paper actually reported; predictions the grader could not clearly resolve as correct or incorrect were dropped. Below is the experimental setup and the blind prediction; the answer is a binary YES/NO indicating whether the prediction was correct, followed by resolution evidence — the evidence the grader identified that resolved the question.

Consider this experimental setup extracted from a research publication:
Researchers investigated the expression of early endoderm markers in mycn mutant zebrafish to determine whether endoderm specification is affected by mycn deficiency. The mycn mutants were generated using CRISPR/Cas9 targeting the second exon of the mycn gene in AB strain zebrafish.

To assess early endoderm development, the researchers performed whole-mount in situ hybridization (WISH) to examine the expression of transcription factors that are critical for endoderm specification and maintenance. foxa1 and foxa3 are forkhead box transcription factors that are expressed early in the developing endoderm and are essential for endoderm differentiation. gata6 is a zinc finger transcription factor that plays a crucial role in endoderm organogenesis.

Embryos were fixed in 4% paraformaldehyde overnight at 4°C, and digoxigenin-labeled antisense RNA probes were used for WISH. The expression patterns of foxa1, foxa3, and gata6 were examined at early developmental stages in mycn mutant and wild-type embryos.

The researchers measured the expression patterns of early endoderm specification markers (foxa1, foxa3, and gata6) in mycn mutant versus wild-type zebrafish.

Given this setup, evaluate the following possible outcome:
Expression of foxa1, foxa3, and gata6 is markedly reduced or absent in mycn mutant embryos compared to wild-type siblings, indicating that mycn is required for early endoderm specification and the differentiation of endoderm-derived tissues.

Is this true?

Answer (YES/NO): NO